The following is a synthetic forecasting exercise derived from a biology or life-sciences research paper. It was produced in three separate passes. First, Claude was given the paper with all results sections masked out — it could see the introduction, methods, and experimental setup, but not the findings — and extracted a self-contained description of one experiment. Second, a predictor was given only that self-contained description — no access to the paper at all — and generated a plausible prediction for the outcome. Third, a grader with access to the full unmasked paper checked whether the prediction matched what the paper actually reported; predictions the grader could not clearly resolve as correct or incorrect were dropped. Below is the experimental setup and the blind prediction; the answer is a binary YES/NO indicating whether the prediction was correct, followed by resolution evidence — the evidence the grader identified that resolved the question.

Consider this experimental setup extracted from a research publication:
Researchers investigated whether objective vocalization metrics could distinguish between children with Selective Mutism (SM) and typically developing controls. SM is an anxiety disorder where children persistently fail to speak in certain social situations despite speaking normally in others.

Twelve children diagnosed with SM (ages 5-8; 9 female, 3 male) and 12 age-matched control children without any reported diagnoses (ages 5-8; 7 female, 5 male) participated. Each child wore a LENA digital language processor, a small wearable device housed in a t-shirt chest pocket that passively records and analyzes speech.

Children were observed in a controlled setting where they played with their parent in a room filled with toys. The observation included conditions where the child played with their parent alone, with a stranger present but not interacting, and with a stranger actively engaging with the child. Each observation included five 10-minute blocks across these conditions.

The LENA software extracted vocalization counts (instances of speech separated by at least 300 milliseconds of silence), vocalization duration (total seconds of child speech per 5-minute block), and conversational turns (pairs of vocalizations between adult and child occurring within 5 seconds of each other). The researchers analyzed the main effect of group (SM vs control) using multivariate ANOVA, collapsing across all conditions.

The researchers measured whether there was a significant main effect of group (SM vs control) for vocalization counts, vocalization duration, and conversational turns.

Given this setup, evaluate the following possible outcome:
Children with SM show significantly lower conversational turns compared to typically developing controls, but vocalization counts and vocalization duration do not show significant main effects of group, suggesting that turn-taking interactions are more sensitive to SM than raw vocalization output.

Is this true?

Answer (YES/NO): NO